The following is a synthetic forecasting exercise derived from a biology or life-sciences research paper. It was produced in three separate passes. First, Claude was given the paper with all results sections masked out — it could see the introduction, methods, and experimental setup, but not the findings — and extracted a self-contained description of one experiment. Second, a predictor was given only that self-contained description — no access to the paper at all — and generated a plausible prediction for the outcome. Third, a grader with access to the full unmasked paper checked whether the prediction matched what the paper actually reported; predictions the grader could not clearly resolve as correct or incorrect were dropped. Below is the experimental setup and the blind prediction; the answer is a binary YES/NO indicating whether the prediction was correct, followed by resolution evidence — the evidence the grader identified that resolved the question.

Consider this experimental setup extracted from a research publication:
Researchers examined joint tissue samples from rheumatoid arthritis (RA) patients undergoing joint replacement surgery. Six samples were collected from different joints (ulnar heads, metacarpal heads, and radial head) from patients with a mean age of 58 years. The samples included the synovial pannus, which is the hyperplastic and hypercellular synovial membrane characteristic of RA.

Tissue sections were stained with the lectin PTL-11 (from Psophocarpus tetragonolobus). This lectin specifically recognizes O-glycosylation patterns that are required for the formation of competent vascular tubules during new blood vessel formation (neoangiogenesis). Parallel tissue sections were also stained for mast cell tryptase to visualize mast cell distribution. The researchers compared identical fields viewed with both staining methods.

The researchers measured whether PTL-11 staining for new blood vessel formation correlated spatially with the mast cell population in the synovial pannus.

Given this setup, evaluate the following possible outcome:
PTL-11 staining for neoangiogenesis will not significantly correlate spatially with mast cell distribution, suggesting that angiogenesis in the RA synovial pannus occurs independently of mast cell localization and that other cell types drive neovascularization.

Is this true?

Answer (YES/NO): NO